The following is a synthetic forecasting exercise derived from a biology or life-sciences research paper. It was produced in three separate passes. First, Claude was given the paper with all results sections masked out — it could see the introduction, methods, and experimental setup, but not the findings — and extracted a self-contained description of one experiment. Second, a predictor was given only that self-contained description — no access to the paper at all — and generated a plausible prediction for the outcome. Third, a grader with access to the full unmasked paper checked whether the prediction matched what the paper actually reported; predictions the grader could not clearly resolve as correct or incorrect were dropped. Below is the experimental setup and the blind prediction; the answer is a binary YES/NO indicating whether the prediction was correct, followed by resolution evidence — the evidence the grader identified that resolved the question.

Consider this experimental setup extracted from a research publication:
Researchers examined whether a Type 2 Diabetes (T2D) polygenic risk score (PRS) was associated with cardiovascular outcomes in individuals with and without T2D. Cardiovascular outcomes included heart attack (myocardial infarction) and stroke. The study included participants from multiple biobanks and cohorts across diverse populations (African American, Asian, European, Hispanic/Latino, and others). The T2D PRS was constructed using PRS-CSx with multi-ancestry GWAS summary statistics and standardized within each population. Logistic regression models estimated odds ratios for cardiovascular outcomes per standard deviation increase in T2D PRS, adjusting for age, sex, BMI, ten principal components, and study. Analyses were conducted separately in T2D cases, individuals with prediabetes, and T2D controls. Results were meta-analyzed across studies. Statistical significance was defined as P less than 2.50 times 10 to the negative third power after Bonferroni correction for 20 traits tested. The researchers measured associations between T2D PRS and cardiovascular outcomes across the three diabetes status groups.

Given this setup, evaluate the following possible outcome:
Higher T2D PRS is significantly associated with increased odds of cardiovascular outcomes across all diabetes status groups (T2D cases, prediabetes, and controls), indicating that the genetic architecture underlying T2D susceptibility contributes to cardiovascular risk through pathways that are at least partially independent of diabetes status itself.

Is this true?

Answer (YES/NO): NO